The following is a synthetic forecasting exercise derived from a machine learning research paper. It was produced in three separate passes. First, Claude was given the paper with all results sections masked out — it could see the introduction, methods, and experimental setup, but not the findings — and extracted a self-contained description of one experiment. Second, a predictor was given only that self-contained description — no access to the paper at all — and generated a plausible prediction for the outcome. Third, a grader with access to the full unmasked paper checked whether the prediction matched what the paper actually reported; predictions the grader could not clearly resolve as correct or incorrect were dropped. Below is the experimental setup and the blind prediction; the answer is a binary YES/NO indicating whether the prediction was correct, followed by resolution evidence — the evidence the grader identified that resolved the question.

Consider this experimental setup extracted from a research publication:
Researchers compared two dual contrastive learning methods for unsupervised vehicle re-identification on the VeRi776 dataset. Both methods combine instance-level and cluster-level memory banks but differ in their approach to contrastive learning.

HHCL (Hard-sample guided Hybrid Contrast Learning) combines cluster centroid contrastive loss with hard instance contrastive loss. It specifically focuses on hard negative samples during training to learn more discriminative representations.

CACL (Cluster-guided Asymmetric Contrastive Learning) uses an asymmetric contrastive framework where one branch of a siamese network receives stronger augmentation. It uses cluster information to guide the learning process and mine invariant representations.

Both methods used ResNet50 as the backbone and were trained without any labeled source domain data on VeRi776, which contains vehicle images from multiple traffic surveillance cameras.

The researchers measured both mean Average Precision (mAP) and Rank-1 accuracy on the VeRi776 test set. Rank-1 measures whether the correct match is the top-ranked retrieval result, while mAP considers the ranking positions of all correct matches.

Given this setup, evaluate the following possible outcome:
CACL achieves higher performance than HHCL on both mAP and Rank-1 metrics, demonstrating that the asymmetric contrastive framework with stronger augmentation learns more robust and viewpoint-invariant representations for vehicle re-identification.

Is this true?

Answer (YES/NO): NO